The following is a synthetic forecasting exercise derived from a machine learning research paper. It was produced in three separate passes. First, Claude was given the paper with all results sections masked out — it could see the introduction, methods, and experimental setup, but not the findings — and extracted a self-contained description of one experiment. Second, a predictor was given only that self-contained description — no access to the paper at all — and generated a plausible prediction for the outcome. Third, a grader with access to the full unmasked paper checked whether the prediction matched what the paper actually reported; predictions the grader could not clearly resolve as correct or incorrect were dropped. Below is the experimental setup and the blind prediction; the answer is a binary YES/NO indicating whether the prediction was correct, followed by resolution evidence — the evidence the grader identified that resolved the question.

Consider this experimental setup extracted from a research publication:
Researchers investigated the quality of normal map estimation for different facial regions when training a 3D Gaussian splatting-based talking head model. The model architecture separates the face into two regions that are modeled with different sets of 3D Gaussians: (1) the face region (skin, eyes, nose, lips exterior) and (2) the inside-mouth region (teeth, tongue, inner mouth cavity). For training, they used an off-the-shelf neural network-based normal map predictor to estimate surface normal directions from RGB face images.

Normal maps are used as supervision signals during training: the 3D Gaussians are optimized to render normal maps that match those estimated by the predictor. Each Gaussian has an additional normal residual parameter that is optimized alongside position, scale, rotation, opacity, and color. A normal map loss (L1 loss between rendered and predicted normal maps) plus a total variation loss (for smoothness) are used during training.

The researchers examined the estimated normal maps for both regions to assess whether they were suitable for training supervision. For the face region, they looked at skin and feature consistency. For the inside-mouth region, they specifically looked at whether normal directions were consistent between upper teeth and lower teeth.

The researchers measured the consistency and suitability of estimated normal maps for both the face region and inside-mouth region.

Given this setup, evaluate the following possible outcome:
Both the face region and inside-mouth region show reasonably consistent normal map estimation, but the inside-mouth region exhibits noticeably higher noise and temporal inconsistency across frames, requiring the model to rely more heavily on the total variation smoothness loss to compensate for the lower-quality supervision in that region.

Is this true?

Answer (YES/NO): NO